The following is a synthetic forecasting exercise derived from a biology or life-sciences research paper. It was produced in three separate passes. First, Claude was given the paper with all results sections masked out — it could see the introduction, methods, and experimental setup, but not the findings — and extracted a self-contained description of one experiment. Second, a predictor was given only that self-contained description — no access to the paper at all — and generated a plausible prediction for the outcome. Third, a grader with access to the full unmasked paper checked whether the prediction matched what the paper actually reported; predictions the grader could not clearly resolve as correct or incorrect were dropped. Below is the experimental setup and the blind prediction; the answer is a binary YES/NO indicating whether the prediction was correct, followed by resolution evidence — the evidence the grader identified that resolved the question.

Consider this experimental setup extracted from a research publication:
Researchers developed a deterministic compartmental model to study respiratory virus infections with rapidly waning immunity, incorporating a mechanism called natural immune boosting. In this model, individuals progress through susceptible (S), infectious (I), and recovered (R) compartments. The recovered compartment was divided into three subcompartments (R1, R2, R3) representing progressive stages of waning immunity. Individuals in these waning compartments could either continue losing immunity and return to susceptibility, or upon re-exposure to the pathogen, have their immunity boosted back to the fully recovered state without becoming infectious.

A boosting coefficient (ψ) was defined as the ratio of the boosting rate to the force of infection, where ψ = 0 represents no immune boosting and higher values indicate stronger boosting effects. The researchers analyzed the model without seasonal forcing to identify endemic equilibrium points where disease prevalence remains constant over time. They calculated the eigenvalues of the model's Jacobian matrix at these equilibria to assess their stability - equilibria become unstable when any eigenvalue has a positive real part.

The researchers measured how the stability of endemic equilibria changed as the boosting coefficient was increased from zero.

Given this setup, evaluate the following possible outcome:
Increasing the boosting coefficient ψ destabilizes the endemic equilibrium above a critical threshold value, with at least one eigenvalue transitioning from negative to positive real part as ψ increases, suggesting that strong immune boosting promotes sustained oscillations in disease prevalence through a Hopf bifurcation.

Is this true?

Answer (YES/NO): YES